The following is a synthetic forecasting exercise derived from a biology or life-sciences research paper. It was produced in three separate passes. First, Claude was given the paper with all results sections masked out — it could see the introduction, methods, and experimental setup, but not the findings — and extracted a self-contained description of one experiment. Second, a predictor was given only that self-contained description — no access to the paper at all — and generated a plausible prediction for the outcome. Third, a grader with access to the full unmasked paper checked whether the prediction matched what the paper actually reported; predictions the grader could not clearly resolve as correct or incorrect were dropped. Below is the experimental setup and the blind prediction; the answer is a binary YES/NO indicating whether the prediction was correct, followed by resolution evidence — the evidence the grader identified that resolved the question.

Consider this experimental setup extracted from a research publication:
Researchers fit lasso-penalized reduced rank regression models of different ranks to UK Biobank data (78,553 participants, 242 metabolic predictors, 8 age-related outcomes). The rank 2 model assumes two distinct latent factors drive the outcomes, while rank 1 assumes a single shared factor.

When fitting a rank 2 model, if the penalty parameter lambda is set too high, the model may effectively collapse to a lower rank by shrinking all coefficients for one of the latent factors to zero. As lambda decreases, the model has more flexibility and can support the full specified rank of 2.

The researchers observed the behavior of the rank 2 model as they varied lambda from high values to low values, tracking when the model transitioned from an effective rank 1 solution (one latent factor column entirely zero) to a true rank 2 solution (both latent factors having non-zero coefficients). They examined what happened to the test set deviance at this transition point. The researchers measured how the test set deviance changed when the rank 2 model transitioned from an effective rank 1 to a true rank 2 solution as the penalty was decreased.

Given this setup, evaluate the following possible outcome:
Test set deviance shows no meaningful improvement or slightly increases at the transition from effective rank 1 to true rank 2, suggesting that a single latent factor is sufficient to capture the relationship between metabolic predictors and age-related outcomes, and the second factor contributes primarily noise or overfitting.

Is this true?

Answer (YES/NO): NO